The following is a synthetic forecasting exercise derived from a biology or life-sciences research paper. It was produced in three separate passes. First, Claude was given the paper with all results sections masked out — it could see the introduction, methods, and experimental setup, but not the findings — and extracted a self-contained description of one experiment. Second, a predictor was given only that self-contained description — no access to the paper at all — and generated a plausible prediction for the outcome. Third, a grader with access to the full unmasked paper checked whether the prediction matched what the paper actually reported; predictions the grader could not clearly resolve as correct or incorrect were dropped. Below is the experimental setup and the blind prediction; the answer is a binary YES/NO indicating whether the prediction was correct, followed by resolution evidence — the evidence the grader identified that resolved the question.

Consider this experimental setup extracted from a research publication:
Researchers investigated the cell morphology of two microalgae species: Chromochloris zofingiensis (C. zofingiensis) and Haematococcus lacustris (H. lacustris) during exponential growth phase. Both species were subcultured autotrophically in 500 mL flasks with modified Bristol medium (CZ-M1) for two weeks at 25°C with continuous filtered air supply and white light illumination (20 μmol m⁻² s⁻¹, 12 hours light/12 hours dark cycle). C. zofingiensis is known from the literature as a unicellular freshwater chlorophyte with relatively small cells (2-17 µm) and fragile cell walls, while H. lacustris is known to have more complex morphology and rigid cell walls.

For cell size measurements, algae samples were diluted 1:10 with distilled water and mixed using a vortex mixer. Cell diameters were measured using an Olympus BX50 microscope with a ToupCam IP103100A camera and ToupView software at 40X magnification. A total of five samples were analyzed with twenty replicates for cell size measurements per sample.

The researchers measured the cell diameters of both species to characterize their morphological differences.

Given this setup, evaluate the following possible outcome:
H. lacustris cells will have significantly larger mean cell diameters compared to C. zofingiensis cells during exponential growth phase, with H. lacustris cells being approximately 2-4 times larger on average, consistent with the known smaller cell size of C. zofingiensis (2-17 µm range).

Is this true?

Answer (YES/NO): YES